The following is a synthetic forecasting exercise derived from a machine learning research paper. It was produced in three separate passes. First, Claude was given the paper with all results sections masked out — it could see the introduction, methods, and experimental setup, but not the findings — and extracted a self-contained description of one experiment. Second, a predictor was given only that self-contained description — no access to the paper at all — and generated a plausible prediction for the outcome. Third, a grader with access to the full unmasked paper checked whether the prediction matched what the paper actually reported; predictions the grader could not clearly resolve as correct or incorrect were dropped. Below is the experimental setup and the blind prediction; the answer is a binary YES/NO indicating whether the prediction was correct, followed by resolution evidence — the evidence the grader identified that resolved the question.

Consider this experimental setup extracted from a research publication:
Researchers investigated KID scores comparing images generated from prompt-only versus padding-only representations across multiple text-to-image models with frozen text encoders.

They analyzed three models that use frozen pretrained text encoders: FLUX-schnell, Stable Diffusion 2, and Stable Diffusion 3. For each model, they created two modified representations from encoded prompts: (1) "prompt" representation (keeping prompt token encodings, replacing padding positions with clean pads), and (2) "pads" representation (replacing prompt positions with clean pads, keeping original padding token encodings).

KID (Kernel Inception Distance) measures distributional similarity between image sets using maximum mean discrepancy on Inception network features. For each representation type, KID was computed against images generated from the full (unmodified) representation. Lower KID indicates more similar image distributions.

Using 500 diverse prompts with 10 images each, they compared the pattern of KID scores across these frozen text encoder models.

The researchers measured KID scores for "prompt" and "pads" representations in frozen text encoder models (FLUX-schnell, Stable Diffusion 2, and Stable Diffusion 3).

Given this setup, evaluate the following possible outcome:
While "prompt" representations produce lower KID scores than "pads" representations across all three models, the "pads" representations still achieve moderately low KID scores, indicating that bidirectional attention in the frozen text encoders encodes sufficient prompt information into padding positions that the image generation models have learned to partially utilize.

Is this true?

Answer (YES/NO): NO